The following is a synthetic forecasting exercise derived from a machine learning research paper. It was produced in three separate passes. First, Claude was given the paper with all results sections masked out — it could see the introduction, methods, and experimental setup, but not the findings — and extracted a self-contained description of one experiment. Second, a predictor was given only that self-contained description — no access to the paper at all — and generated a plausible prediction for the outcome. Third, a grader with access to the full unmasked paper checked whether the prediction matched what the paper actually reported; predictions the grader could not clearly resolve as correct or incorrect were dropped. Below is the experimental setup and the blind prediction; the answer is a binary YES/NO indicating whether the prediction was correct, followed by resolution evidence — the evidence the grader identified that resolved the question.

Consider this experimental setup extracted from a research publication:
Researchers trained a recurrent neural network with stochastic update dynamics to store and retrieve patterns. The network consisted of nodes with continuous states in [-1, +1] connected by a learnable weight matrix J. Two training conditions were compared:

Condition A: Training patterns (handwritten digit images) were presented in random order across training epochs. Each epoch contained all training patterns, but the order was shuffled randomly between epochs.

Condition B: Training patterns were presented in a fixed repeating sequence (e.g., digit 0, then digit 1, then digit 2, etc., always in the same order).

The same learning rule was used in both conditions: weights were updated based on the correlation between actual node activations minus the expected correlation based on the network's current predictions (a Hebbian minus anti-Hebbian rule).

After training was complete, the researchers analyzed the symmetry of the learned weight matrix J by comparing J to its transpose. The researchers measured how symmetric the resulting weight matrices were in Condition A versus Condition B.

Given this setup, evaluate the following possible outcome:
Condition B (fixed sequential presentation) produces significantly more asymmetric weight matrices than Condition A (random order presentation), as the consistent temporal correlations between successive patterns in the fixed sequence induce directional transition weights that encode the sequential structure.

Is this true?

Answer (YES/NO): YES